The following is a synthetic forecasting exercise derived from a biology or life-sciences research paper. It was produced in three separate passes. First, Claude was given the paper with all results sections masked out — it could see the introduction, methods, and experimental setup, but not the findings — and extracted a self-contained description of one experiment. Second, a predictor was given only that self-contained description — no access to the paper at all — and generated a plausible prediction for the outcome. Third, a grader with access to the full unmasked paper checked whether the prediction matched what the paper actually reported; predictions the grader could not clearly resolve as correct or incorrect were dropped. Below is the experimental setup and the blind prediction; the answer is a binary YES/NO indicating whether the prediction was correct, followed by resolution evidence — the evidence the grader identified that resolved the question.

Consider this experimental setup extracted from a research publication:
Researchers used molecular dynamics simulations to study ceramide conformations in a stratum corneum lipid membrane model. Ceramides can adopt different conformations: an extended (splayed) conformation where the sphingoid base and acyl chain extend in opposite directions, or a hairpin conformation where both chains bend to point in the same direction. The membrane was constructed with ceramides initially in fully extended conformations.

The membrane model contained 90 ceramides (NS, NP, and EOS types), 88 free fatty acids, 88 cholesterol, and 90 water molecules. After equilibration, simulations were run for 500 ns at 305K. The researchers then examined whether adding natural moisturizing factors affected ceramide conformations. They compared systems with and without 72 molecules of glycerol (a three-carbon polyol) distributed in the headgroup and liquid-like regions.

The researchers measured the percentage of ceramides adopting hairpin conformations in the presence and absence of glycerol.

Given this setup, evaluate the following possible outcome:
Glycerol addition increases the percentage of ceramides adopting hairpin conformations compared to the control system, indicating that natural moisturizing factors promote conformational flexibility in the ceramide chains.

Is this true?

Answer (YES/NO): YES